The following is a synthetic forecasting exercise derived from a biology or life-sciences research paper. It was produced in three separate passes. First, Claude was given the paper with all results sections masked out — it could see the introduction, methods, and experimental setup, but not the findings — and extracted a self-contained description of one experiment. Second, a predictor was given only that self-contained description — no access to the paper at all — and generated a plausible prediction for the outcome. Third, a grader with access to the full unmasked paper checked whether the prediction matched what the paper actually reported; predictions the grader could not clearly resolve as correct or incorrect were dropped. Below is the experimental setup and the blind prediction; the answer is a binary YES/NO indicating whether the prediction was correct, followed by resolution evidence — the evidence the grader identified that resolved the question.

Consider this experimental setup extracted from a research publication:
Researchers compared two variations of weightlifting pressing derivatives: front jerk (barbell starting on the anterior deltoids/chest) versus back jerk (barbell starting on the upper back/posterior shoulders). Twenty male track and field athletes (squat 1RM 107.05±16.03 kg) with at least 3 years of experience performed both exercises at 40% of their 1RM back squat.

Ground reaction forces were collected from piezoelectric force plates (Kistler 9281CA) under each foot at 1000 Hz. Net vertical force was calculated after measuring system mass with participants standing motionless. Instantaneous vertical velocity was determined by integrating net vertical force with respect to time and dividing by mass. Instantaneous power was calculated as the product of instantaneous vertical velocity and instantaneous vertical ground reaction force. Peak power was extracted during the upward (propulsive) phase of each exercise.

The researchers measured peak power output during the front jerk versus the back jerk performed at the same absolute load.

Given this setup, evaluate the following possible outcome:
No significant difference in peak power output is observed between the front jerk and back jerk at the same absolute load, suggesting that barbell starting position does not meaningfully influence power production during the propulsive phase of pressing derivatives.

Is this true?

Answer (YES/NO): NO